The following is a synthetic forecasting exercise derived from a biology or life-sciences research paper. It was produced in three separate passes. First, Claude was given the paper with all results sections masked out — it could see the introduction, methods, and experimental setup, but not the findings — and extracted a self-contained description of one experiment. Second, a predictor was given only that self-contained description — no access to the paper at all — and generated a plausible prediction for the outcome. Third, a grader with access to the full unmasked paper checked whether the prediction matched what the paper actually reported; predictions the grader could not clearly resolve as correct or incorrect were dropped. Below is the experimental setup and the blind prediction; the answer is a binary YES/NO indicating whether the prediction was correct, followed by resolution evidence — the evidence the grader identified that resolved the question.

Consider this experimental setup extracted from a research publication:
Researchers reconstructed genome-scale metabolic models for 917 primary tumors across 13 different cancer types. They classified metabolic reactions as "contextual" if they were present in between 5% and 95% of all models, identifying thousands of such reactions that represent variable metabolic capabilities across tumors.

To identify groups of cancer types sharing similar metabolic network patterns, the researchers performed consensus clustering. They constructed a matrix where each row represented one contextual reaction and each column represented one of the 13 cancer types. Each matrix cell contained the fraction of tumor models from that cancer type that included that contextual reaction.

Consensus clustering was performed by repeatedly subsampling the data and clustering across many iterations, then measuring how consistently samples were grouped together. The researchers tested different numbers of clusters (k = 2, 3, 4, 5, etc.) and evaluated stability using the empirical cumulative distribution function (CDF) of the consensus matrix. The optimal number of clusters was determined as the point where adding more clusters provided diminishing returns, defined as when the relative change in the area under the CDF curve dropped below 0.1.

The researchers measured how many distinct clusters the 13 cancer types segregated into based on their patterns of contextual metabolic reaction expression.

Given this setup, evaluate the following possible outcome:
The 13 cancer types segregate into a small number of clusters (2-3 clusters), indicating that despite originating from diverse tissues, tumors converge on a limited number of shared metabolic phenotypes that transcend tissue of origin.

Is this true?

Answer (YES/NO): NO